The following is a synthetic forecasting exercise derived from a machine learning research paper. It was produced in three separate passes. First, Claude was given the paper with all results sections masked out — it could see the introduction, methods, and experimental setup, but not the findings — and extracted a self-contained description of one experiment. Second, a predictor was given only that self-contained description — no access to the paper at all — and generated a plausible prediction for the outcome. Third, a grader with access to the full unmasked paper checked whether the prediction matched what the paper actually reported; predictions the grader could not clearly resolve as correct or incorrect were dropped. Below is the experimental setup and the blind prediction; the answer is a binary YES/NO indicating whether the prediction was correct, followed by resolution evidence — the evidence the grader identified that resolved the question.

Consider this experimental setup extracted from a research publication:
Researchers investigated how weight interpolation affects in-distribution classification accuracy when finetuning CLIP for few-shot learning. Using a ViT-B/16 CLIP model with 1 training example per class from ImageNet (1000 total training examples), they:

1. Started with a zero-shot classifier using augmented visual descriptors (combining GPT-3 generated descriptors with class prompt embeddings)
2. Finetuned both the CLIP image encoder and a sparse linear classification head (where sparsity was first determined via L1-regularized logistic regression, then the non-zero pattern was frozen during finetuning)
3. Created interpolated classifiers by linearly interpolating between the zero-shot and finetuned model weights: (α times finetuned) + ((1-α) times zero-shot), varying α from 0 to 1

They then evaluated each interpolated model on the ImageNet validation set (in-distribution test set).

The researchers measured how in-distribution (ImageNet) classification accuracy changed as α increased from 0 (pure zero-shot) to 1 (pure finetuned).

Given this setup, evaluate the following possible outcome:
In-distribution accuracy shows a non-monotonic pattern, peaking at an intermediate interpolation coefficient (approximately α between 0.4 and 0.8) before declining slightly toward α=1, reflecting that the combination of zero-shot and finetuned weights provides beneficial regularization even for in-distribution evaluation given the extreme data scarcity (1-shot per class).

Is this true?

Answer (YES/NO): NO